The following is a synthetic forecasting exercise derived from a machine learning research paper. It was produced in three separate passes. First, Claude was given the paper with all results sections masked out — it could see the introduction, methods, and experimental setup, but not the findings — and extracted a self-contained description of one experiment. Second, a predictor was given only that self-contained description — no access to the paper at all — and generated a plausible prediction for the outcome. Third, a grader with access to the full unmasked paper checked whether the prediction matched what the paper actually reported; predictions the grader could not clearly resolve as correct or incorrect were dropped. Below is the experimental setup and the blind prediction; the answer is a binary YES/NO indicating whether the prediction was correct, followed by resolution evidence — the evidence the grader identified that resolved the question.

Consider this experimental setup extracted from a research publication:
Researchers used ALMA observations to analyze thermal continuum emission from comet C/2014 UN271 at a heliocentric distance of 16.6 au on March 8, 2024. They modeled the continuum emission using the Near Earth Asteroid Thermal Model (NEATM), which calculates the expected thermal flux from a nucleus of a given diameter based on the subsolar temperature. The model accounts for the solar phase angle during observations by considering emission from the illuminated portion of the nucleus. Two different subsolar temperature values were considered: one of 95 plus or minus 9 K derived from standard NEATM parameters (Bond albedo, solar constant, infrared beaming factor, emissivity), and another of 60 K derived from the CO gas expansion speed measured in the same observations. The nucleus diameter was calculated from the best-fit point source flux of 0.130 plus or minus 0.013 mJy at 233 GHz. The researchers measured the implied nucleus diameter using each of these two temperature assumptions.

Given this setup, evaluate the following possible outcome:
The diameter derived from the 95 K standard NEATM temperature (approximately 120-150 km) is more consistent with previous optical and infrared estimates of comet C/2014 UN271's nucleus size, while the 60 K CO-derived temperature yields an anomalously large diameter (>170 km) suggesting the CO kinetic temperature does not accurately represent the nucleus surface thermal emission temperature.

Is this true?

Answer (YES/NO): NO